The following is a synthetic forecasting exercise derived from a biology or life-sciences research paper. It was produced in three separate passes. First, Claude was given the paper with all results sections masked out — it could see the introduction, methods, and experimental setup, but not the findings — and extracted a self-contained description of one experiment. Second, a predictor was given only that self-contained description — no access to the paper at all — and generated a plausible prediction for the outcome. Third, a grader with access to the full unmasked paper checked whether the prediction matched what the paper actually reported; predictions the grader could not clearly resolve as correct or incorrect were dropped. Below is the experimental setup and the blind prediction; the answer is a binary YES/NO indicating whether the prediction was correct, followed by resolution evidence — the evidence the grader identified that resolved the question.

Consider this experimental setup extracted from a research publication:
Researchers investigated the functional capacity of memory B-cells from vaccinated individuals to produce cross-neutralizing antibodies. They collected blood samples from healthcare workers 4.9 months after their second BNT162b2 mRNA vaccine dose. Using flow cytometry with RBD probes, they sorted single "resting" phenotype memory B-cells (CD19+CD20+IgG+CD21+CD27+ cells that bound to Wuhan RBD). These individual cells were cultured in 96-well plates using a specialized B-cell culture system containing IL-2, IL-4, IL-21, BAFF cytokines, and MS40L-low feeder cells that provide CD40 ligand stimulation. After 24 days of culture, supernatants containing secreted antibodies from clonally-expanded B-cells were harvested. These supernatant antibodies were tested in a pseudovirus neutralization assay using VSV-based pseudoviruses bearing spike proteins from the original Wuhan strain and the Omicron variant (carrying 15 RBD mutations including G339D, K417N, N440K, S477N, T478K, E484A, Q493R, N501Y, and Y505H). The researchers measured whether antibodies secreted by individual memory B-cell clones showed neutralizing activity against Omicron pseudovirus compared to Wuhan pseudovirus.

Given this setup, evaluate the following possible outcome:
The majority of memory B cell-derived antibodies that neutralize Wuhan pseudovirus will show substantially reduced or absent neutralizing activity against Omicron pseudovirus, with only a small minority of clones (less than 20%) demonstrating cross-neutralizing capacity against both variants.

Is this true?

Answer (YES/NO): NO